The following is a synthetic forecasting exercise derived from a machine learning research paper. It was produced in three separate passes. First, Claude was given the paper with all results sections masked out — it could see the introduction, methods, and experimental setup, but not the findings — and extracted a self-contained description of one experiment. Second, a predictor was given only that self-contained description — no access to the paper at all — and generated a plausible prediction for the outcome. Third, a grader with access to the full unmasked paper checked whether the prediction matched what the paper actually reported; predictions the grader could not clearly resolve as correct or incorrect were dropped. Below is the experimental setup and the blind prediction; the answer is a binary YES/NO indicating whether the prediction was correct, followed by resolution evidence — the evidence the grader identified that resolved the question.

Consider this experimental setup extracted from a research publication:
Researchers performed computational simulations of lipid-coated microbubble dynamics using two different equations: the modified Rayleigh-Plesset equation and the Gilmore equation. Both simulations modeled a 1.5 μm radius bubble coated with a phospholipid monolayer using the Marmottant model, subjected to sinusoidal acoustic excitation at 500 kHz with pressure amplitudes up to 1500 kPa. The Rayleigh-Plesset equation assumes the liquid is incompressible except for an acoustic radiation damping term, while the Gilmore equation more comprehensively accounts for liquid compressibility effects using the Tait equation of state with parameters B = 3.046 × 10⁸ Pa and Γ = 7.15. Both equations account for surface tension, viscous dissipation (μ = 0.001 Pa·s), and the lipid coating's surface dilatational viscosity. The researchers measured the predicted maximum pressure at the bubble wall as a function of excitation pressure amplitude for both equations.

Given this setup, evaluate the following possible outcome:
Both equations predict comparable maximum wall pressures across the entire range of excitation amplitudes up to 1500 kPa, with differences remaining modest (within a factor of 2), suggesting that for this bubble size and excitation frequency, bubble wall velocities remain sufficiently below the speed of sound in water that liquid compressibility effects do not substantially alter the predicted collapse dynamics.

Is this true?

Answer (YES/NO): NO